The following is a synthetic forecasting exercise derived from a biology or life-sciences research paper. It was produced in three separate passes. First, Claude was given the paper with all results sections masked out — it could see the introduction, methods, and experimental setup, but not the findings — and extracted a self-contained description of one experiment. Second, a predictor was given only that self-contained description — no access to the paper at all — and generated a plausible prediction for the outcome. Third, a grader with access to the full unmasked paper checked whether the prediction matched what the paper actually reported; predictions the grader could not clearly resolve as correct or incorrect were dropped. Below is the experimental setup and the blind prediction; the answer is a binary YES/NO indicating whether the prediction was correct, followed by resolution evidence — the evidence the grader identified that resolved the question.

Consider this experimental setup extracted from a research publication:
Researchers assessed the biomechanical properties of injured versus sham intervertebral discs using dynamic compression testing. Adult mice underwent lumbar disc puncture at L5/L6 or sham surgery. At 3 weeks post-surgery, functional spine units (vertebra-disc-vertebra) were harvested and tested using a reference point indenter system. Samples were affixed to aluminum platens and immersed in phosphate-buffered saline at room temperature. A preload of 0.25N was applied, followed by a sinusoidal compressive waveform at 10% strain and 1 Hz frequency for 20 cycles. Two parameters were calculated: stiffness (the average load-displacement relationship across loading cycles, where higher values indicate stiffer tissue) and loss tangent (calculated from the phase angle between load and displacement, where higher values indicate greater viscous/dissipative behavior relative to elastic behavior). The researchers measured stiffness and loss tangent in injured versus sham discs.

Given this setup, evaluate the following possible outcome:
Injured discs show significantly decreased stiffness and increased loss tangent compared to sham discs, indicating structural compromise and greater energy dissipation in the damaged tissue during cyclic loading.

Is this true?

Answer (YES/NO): NO